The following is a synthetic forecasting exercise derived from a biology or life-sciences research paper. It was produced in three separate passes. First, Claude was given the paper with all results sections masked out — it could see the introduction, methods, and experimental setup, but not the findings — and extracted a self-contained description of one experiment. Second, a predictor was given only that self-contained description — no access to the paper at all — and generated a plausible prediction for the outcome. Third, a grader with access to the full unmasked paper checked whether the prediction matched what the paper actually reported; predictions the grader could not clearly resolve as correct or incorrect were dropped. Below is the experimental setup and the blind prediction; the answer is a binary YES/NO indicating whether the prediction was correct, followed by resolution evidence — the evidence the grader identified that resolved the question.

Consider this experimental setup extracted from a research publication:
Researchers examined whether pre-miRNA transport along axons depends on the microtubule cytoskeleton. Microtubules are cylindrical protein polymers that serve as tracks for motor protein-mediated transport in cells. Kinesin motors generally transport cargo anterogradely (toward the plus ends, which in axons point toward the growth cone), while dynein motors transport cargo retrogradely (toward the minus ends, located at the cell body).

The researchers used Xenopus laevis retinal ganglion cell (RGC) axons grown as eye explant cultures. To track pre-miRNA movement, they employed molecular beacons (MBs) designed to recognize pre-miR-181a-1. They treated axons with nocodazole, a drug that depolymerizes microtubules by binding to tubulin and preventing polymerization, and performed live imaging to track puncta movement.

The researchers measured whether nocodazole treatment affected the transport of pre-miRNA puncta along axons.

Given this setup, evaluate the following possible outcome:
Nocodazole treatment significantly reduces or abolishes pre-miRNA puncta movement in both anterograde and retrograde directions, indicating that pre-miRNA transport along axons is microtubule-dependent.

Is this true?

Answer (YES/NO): YES